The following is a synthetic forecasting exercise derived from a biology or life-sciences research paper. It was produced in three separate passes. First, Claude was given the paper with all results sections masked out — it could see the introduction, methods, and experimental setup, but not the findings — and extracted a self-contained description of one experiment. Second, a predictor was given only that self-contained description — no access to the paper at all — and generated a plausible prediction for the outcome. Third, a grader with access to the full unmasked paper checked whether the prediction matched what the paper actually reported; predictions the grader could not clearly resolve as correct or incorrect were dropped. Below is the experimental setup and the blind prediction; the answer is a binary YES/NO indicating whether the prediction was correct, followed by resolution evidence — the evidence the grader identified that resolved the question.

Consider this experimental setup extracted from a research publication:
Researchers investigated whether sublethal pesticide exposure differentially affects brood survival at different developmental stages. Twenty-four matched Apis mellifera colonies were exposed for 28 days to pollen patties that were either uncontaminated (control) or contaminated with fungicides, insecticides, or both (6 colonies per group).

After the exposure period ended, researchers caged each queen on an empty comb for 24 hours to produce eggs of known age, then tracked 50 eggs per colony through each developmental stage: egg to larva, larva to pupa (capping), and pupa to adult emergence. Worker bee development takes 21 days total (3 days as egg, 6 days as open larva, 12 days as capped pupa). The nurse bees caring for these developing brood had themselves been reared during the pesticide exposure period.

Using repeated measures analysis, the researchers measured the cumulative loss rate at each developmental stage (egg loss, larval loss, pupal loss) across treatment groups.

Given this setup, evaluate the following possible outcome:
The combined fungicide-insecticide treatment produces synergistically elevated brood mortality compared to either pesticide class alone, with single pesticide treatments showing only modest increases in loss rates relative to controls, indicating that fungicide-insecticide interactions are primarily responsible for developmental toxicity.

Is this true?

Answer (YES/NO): NO